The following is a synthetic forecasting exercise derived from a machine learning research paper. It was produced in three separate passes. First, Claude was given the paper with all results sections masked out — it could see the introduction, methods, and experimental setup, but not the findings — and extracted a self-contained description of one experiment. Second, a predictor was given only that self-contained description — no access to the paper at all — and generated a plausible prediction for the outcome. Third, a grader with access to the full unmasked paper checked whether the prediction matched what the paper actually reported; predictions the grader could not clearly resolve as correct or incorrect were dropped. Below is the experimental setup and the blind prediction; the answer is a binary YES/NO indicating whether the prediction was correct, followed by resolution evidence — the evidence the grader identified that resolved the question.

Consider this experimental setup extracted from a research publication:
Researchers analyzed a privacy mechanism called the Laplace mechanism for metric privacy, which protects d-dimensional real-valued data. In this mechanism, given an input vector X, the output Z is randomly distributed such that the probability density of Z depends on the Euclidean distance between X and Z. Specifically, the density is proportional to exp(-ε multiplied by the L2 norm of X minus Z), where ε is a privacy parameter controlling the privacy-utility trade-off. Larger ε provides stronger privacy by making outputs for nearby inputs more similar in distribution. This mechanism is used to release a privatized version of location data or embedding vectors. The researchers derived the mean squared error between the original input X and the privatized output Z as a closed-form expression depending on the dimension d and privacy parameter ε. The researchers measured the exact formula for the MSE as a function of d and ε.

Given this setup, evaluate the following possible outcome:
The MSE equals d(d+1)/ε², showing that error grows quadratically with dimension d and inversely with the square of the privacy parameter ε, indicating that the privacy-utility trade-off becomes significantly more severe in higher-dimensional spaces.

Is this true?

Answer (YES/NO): YES